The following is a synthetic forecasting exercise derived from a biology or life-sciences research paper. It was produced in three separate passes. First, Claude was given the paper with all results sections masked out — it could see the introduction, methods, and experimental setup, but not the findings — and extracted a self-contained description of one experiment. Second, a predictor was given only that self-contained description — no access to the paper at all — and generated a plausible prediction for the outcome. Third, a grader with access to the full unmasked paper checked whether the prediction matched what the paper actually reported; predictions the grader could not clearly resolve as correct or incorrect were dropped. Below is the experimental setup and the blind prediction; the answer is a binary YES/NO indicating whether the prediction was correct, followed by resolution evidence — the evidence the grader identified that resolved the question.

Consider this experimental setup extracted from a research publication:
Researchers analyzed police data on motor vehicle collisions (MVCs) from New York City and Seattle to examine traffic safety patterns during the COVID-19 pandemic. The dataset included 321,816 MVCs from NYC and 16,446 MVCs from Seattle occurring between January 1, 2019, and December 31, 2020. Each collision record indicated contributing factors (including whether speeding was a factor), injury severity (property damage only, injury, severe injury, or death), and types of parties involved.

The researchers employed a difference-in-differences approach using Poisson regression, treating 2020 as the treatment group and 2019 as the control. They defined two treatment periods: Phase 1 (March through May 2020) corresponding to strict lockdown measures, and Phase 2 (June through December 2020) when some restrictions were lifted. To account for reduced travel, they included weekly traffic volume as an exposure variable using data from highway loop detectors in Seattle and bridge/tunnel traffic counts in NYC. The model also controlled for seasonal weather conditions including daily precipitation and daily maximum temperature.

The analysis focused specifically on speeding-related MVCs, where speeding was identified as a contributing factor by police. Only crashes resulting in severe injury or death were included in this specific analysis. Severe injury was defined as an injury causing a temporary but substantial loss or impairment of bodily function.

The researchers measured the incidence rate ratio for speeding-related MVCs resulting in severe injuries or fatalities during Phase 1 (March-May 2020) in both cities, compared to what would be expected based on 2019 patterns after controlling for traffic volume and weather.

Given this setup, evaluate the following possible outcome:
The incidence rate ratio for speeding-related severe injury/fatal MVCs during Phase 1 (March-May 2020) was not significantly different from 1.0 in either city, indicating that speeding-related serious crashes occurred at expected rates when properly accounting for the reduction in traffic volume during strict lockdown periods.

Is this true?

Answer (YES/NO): NO